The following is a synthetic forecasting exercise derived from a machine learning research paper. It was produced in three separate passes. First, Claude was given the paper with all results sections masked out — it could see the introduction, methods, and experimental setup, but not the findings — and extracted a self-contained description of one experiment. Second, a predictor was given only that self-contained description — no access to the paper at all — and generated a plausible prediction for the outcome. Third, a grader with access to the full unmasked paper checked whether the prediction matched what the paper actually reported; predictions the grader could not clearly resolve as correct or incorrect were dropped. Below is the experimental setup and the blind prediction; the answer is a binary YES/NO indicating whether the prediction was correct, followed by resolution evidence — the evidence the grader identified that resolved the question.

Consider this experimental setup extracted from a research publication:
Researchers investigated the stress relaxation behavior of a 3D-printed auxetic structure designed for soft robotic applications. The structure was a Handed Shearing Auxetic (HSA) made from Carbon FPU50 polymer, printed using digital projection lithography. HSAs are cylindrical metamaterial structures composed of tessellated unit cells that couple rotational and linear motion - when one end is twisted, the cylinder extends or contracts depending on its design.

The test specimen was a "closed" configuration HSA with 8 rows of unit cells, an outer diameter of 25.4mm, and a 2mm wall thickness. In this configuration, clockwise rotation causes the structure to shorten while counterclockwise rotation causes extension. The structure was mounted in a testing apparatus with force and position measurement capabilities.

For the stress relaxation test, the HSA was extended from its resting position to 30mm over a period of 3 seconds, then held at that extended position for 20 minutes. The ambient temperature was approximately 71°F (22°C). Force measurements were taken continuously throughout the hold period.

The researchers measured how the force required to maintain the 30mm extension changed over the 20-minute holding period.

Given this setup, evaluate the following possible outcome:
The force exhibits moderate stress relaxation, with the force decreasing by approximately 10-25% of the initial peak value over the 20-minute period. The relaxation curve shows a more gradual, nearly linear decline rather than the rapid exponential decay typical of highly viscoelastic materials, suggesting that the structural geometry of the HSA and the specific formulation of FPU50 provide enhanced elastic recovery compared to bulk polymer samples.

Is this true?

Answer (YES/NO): NO